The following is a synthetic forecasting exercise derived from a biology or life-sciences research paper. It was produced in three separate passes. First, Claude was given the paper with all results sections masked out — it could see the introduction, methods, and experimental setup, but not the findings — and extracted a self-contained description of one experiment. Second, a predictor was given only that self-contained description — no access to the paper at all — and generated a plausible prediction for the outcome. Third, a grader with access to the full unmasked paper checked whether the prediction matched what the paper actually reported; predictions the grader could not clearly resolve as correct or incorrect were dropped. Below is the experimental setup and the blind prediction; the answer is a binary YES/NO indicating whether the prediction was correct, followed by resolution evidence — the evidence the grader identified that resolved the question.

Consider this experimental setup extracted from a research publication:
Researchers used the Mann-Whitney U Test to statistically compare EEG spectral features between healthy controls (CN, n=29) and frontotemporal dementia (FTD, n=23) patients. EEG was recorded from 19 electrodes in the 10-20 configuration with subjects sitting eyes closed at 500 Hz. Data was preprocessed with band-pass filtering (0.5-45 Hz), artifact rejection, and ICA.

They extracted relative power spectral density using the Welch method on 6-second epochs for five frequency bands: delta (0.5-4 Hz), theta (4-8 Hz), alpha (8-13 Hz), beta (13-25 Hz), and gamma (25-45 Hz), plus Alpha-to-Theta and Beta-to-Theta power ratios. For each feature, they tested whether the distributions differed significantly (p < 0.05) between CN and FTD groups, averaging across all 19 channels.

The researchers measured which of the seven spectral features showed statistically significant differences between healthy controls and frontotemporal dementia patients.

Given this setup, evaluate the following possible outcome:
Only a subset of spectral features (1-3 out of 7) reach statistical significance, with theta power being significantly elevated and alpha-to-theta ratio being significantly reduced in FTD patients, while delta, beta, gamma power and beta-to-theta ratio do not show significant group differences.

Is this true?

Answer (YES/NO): NO